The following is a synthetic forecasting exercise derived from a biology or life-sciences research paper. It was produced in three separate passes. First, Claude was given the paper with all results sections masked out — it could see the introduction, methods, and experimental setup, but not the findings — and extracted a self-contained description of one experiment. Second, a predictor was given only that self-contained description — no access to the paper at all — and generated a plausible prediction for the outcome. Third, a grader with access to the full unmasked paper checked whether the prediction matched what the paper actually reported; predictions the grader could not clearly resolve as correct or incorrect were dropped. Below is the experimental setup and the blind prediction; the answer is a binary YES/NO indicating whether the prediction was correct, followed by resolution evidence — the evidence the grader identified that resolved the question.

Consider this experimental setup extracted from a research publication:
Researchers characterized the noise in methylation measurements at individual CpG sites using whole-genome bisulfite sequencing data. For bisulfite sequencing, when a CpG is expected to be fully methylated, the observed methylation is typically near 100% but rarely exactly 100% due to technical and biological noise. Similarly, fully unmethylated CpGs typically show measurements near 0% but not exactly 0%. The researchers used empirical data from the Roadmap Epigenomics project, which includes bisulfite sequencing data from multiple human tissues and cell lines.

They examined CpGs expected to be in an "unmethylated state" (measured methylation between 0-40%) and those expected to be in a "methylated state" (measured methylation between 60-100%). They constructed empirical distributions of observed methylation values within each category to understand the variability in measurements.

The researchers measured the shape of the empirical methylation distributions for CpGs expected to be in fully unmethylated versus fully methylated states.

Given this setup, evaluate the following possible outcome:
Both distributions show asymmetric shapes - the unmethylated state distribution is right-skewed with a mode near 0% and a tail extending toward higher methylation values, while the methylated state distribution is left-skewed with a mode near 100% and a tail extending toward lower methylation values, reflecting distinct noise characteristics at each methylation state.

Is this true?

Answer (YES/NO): YES